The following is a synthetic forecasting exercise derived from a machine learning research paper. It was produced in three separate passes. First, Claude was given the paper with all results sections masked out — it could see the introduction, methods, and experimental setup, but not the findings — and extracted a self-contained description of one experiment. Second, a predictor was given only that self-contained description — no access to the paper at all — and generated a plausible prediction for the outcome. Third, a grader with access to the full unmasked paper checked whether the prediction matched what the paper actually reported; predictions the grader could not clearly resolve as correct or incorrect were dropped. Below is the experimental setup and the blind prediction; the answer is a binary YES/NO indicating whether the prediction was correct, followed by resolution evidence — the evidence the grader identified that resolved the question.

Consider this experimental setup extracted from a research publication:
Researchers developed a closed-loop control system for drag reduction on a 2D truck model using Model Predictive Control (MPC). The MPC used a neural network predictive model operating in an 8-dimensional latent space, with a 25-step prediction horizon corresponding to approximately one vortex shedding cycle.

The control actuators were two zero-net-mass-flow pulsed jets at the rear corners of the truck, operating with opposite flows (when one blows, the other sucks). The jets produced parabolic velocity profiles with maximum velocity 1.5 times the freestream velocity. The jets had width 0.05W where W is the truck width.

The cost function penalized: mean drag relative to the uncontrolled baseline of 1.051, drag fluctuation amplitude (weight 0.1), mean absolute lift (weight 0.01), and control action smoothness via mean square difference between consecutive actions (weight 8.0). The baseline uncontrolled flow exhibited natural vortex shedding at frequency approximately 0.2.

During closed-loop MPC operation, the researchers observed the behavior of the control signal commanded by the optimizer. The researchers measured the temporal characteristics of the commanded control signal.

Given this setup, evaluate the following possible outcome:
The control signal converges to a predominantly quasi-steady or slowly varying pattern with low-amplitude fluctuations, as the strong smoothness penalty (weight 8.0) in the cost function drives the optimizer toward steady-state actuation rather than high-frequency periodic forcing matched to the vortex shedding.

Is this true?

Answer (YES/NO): NO